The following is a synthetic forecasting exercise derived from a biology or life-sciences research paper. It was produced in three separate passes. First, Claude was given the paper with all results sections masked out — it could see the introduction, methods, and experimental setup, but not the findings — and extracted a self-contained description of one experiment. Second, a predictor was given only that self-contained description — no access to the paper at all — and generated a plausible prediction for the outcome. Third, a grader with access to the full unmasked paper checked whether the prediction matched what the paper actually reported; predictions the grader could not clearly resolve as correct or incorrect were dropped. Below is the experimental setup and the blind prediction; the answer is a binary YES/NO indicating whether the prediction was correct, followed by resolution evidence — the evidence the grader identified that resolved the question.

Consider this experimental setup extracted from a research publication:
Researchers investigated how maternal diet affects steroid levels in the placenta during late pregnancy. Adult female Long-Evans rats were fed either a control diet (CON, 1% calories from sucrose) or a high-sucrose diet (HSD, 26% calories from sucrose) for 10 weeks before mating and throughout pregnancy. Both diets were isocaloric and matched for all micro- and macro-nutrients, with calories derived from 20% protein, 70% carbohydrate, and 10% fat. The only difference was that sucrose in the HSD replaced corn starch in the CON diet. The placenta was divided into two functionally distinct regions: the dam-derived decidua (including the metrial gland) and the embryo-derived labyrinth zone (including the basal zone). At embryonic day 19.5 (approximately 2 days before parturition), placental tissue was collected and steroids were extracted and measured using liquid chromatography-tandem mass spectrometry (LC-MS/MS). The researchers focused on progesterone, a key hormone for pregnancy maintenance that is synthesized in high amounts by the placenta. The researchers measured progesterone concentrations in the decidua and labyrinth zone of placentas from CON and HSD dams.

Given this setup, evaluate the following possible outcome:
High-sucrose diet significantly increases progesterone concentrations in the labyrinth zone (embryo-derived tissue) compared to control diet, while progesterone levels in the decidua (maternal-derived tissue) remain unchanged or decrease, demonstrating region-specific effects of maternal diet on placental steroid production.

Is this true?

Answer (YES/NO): NO